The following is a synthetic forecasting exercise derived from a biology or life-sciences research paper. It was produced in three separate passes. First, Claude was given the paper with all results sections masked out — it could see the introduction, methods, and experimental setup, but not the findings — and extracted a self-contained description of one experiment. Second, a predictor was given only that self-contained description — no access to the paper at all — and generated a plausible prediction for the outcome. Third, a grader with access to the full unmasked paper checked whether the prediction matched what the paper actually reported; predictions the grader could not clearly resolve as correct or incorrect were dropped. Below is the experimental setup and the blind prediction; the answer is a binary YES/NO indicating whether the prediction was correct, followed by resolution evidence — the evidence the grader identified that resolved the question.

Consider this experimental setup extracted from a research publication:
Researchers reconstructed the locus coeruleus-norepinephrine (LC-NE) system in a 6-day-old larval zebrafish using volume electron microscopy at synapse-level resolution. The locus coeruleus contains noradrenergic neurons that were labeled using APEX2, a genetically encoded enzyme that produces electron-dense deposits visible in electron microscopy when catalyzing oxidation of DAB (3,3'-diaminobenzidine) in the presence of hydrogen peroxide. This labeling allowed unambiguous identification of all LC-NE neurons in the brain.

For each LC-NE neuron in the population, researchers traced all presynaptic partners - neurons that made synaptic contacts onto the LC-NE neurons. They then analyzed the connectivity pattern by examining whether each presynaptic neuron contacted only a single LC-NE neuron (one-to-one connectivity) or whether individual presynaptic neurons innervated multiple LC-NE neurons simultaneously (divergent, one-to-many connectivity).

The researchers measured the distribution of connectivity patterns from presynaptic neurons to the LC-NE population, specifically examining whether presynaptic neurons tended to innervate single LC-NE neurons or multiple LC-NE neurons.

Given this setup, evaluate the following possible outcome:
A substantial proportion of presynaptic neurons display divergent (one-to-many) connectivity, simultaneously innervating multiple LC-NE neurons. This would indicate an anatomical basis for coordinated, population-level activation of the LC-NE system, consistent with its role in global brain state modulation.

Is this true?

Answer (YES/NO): NO